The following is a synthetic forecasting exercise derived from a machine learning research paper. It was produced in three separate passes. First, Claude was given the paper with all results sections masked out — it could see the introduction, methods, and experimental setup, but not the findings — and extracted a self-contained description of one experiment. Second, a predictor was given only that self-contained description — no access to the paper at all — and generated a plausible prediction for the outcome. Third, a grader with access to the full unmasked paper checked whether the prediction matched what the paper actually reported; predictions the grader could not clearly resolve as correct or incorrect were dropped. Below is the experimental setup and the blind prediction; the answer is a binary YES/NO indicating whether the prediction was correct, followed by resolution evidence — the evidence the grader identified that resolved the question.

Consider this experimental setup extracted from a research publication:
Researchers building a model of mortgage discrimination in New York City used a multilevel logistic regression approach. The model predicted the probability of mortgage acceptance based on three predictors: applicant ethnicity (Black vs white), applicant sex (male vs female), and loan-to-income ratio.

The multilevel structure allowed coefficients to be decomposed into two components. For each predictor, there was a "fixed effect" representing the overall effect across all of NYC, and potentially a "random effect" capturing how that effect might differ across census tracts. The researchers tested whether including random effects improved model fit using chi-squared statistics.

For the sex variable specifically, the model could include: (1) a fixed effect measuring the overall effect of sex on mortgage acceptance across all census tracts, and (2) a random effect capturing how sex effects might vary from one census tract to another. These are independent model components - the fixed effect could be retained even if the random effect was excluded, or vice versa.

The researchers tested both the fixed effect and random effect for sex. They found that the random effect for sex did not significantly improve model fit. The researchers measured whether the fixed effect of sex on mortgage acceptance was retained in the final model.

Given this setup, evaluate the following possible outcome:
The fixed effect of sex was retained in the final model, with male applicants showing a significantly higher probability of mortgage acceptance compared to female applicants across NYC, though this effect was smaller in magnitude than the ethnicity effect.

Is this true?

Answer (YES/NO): NO